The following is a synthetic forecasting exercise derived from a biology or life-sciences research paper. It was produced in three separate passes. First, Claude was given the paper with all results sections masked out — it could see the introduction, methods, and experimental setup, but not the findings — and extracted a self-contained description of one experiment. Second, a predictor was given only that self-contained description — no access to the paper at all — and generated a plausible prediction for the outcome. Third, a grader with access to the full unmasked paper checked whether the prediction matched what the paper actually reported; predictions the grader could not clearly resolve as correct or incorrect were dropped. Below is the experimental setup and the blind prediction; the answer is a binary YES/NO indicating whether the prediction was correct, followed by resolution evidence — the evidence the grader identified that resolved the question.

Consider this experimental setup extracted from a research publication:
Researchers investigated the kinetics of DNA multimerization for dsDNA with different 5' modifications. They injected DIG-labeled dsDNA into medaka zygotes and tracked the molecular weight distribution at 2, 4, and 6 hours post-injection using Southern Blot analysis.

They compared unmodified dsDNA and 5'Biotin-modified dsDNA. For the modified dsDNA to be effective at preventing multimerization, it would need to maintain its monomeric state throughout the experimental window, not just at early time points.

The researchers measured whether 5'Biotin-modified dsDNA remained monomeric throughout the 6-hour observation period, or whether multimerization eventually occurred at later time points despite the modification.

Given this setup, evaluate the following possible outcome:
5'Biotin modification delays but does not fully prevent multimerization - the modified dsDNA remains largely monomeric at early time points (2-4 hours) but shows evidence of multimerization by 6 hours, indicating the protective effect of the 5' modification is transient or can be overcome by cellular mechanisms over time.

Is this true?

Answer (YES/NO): NO